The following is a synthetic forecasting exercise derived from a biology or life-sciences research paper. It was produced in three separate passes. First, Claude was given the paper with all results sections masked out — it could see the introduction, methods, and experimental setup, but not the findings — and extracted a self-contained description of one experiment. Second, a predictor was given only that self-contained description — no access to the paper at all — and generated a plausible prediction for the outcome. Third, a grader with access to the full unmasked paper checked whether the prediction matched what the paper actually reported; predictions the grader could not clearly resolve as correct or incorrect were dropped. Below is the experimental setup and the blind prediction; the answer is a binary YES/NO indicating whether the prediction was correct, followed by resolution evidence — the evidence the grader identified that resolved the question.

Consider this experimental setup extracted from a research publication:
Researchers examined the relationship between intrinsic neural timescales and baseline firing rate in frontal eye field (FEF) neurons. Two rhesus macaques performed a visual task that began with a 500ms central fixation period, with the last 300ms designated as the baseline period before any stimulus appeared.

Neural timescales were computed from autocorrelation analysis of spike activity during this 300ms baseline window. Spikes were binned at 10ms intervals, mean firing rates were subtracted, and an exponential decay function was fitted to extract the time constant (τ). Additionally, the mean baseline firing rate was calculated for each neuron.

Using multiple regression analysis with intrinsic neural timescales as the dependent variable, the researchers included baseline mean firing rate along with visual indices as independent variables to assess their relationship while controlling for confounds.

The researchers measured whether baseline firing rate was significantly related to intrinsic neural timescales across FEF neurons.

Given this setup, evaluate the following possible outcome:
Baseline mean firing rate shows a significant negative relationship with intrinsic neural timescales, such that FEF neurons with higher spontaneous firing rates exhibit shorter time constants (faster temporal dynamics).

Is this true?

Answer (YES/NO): NO